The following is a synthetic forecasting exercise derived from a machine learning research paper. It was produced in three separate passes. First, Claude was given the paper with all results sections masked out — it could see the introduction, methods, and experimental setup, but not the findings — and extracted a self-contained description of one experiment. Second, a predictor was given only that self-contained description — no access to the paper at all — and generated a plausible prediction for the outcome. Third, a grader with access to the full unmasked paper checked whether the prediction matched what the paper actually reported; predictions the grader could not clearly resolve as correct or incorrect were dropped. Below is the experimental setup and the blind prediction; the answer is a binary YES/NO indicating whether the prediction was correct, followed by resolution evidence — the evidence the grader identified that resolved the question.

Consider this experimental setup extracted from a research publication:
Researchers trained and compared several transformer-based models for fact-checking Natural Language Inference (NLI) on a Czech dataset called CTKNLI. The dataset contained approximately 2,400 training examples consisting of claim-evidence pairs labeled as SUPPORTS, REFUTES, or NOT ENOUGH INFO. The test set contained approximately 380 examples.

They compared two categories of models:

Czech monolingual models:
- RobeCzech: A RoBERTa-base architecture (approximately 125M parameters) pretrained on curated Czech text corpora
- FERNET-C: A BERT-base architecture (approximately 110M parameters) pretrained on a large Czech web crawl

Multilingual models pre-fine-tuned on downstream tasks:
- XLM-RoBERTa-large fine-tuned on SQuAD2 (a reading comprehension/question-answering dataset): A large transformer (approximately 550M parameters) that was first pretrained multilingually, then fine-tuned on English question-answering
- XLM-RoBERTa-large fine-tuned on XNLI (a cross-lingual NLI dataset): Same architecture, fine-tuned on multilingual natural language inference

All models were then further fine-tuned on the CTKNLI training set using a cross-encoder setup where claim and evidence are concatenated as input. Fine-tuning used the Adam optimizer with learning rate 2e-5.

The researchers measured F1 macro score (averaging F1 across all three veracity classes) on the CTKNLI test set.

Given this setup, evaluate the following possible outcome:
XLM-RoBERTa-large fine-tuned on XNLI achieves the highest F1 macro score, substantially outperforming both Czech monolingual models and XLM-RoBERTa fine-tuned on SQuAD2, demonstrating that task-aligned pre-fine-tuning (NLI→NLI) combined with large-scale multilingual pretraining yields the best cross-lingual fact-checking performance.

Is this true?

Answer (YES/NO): NO